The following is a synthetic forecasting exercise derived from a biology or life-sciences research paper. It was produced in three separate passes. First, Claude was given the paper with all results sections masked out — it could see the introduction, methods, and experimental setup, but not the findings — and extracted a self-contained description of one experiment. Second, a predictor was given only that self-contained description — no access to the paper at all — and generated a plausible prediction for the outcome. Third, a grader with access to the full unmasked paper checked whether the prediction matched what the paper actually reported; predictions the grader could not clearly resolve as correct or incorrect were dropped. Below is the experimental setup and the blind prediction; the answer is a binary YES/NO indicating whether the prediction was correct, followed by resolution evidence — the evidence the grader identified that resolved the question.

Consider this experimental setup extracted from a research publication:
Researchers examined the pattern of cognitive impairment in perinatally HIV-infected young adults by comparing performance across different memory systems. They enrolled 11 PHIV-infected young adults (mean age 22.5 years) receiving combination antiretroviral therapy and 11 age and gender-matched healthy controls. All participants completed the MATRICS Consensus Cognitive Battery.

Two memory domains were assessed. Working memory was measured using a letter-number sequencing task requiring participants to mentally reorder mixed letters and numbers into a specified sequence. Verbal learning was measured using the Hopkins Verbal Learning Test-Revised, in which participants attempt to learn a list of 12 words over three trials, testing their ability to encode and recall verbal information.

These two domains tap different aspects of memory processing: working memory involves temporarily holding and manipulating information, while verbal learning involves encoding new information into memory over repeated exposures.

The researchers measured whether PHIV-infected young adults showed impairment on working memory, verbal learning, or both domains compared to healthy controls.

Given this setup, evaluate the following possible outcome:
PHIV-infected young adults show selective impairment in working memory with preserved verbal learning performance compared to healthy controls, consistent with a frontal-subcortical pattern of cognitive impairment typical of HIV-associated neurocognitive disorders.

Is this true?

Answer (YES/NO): NO